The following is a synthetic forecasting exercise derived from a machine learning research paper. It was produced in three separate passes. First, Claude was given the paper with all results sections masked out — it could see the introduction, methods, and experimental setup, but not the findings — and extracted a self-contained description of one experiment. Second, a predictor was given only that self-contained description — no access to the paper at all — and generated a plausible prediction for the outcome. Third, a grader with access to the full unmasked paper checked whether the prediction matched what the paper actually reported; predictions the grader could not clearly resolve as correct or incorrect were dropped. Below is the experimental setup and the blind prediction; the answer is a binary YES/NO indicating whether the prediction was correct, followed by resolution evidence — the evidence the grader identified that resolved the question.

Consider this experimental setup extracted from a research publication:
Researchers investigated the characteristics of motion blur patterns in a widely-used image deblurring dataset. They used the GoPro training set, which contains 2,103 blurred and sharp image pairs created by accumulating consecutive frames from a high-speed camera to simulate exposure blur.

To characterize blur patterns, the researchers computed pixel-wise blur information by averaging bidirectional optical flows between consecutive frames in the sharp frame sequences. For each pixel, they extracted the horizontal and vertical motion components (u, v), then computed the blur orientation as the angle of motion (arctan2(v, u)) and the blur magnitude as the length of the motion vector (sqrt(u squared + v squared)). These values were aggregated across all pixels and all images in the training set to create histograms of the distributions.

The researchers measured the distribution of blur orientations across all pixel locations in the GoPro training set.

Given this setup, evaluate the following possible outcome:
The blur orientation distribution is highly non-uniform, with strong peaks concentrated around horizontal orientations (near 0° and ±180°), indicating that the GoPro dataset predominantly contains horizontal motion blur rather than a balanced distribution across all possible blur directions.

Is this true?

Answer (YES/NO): NO